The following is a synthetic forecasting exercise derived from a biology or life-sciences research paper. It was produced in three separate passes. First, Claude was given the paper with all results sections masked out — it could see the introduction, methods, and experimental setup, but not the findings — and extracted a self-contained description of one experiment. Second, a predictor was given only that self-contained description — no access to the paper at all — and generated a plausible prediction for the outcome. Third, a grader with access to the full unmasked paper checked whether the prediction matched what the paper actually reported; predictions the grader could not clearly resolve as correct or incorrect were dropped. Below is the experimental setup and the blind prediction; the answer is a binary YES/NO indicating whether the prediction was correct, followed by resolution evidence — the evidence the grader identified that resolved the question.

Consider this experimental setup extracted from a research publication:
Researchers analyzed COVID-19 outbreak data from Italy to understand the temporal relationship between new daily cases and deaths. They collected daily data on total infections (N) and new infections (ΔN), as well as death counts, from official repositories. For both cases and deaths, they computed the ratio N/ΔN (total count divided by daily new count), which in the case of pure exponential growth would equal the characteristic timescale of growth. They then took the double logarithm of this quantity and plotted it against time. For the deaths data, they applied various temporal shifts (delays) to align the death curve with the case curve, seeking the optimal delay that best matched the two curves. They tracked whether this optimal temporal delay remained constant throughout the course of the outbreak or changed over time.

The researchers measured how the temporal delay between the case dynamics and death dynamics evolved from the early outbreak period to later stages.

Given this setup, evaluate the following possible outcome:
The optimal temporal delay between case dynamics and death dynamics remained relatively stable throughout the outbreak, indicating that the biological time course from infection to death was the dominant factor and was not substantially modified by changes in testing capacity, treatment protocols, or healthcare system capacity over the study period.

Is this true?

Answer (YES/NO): NO